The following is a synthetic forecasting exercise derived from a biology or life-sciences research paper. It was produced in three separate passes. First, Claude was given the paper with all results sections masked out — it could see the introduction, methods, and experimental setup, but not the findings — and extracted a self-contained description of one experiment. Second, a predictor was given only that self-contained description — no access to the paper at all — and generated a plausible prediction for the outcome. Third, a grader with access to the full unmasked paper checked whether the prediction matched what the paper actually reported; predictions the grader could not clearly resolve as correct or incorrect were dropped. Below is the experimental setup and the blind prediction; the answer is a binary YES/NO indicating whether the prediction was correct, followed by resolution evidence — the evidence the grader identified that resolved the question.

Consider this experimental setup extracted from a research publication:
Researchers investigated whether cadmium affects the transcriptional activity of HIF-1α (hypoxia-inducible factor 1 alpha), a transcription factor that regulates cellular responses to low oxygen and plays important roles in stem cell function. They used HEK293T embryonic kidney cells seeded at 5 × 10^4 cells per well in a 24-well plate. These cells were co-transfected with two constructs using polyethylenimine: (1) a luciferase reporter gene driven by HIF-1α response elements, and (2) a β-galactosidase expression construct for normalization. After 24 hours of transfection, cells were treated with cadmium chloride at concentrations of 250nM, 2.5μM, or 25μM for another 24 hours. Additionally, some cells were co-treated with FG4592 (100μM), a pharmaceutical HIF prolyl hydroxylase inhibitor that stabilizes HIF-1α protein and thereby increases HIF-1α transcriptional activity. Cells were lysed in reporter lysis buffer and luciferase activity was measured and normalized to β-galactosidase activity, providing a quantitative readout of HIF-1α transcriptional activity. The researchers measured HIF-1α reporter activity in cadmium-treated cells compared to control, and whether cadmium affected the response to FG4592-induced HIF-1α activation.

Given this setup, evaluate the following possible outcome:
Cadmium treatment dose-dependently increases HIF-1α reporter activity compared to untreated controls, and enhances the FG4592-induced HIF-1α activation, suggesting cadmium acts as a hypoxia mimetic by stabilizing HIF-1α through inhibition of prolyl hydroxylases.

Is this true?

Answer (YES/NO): NO